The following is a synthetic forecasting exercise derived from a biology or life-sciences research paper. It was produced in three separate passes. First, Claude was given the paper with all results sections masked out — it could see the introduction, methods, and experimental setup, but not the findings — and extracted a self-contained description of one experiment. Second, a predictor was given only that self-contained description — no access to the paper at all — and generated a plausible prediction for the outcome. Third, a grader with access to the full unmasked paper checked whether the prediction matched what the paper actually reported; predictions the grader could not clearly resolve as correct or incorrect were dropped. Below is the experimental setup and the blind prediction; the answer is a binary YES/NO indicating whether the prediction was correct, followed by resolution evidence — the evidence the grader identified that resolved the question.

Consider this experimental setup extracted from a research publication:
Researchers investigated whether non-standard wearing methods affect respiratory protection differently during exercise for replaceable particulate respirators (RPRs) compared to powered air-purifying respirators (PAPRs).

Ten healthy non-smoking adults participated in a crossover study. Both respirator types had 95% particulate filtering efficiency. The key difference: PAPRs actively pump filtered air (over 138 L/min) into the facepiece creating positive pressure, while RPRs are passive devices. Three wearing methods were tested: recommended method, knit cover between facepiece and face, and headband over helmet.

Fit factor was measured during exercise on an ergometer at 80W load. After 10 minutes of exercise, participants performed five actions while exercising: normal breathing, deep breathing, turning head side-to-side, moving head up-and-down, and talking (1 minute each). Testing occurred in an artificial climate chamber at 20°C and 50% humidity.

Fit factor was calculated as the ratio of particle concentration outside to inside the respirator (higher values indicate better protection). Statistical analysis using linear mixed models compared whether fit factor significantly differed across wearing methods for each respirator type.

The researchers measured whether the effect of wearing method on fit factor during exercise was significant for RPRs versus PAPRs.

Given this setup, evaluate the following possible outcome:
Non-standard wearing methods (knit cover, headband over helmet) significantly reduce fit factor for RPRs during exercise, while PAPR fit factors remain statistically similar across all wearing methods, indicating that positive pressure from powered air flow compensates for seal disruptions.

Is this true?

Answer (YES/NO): NO